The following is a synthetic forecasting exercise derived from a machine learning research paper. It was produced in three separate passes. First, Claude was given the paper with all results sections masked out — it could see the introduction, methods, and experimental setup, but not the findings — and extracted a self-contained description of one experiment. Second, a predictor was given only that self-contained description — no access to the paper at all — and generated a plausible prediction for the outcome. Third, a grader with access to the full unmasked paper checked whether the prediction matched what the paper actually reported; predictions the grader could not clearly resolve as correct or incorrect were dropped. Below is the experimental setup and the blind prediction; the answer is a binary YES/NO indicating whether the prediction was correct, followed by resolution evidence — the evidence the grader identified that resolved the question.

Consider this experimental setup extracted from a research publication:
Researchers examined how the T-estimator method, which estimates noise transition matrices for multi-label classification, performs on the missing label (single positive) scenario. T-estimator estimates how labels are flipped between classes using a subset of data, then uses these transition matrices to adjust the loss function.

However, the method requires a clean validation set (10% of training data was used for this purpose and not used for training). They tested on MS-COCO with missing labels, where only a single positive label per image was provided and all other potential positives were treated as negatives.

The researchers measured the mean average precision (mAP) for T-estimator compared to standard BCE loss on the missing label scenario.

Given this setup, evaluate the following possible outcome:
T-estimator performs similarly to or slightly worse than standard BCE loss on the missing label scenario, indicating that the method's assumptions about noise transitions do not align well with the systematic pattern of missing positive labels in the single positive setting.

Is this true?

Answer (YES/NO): NO